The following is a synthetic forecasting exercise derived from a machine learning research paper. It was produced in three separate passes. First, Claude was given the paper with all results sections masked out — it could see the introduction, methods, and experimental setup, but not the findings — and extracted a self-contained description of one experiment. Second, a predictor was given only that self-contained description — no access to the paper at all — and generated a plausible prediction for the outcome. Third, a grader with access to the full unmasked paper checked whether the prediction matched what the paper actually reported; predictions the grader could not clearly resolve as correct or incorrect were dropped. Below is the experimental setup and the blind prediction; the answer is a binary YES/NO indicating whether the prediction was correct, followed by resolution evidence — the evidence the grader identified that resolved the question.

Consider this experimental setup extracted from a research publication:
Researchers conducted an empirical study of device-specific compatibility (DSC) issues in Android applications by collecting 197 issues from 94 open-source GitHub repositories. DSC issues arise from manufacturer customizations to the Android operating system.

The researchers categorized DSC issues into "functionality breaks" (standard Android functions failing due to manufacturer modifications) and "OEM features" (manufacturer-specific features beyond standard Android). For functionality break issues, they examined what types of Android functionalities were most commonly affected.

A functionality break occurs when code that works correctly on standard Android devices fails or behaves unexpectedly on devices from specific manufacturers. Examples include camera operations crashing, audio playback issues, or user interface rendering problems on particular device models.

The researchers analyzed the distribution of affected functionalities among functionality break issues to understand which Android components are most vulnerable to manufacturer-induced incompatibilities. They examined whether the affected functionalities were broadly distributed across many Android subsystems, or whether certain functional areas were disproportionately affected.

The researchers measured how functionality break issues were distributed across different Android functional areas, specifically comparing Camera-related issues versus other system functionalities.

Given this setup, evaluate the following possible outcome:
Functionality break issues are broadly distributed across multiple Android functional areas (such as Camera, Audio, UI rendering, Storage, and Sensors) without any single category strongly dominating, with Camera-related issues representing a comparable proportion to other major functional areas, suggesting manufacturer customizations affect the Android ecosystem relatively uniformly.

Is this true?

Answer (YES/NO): NO